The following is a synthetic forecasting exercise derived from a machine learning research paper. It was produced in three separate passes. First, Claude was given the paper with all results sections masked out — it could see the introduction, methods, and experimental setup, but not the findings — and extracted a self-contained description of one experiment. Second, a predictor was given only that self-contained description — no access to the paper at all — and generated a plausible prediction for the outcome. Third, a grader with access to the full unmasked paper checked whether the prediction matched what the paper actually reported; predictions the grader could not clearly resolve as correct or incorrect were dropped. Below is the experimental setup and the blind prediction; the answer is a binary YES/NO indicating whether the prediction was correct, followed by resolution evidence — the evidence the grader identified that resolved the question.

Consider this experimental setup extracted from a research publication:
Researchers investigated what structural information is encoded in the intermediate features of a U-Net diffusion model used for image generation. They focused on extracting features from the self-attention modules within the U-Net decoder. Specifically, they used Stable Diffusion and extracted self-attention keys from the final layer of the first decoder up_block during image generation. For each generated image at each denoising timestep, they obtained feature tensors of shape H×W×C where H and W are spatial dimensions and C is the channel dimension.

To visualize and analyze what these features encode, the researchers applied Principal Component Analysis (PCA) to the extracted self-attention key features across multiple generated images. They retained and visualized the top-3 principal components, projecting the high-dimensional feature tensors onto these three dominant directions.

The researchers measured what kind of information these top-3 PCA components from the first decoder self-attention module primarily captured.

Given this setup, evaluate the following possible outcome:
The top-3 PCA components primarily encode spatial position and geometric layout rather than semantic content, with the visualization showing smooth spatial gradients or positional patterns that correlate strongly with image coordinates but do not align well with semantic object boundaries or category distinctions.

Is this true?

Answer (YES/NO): NO